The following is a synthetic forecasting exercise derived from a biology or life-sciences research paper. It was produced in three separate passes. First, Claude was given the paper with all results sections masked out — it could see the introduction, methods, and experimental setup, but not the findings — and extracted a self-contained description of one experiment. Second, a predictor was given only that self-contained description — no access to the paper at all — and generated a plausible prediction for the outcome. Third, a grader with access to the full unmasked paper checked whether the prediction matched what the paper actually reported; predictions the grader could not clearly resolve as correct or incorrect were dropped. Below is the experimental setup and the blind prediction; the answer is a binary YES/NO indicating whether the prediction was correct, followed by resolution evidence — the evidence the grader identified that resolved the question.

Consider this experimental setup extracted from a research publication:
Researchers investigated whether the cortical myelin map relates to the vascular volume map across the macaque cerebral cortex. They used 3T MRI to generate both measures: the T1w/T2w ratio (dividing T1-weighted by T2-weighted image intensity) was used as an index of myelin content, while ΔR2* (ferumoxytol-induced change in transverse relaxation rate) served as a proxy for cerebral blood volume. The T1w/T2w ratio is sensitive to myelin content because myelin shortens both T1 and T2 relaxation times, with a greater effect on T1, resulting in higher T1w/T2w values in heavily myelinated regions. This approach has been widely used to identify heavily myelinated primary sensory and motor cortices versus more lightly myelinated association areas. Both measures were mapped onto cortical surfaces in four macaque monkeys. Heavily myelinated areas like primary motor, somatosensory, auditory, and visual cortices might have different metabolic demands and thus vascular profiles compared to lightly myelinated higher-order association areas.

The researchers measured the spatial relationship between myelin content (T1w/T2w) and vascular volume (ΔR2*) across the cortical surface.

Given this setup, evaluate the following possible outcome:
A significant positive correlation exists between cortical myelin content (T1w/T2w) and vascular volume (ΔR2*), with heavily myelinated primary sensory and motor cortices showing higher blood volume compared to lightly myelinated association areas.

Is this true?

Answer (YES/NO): YES